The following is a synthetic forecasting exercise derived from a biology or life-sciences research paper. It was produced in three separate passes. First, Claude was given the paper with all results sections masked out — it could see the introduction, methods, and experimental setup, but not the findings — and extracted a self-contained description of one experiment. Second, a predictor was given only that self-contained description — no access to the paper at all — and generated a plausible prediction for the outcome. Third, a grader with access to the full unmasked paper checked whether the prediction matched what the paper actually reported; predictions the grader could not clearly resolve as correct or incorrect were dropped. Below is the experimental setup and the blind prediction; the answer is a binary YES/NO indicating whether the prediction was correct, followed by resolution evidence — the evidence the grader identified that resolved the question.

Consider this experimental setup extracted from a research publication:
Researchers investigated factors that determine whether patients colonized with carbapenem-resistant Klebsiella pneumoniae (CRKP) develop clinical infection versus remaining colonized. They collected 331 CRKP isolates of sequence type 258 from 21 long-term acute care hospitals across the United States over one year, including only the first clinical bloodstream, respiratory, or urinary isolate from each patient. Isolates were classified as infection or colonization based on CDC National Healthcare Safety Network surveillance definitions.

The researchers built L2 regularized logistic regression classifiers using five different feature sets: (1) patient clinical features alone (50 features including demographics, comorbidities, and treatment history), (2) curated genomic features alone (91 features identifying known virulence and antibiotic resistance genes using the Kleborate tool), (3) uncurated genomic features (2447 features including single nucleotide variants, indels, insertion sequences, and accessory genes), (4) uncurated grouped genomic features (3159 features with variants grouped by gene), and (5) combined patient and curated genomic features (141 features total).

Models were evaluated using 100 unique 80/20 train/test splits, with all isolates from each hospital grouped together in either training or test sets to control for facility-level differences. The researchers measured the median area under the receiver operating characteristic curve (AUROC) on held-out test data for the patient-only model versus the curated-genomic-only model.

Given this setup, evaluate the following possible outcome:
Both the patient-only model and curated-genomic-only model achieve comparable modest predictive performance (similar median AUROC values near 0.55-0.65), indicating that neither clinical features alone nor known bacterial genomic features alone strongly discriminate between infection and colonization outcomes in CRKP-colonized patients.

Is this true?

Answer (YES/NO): YES